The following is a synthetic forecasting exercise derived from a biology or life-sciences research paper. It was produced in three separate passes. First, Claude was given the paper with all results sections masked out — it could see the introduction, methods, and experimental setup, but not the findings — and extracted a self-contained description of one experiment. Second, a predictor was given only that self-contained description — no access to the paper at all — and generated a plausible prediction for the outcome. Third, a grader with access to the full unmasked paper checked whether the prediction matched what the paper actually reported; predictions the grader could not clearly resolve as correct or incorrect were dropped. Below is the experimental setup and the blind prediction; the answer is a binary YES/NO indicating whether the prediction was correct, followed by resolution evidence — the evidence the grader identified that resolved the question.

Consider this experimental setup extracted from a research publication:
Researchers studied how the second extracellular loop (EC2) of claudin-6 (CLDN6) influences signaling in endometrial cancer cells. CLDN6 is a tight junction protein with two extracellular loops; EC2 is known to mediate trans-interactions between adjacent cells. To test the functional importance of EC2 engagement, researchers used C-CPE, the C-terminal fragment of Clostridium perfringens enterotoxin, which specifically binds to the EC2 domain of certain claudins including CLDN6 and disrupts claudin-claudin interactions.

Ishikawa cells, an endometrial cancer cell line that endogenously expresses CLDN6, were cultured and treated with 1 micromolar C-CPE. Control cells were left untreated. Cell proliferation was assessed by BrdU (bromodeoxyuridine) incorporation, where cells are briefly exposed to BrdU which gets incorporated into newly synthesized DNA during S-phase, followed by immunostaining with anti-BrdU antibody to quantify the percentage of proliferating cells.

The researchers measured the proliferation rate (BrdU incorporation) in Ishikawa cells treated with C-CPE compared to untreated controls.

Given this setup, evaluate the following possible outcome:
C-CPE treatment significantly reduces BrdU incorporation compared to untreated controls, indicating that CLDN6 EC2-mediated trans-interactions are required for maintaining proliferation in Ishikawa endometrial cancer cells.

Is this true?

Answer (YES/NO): YES